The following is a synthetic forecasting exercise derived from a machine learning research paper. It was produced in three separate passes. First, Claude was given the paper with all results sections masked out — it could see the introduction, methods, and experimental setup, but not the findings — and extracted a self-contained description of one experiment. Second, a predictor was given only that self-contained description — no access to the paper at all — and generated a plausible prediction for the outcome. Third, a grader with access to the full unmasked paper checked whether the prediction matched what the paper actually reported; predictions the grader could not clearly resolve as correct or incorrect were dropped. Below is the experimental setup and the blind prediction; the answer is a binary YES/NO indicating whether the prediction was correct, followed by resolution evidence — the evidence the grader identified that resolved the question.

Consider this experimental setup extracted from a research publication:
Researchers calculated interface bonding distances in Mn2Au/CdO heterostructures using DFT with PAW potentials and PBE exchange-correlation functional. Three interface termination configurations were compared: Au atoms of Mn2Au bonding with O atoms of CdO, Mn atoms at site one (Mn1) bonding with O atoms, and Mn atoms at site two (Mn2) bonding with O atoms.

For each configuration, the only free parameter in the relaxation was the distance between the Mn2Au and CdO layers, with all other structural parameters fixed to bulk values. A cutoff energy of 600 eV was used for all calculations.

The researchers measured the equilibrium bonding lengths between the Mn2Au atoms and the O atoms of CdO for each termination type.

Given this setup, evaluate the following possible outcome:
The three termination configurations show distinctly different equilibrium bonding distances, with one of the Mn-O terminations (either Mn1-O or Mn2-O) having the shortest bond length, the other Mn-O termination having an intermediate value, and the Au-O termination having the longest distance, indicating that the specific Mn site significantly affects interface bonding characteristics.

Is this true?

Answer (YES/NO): YES